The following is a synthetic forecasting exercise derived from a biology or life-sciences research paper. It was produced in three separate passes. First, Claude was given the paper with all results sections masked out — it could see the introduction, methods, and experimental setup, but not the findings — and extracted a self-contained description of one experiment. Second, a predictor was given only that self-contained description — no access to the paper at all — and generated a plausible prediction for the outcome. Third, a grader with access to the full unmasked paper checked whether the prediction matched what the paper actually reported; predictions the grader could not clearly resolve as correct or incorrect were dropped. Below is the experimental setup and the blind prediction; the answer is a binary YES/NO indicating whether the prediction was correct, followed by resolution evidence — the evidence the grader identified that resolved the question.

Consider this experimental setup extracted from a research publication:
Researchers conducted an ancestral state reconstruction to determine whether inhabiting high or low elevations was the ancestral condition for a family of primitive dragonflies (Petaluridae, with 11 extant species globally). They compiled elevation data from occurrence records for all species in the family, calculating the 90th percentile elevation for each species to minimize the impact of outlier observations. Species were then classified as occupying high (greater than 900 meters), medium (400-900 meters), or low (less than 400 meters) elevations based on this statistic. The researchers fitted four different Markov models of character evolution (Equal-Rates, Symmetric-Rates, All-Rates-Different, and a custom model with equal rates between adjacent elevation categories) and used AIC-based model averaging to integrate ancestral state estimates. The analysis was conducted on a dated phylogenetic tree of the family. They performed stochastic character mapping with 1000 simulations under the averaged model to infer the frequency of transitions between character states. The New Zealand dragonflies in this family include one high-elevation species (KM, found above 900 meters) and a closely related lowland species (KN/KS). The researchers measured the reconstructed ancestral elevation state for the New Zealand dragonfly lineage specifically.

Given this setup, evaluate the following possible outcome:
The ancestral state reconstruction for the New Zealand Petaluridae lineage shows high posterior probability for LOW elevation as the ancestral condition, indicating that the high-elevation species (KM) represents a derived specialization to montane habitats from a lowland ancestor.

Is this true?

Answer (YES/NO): NO